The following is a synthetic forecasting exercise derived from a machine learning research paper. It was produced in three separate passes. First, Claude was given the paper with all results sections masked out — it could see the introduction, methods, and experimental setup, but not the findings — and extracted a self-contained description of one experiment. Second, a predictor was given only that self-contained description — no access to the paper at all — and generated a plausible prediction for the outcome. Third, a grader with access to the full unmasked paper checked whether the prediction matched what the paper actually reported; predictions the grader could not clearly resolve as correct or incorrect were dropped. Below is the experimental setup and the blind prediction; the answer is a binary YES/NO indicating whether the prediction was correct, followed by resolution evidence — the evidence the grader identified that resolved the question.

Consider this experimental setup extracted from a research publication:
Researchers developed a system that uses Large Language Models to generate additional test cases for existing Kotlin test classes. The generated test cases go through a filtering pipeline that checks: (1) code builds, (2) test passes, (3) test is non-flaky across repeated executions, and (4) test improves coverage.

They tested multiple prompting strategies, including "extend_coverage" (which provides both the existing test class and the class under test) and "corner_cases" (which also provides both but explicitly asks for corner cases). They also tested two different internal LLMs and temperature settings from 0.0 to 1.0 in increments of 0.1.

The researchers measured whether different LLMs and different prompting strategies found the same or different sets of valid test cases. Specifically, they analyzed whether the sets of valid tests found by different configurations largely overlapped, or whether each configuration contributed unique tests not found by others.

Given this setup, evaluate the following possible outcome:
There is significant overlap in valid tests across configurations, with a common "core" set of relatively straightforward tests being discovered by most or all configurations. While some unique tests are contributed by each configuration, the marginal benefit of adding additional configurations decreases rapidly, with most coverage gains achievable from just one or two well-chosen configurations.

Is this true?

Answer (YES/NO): NO